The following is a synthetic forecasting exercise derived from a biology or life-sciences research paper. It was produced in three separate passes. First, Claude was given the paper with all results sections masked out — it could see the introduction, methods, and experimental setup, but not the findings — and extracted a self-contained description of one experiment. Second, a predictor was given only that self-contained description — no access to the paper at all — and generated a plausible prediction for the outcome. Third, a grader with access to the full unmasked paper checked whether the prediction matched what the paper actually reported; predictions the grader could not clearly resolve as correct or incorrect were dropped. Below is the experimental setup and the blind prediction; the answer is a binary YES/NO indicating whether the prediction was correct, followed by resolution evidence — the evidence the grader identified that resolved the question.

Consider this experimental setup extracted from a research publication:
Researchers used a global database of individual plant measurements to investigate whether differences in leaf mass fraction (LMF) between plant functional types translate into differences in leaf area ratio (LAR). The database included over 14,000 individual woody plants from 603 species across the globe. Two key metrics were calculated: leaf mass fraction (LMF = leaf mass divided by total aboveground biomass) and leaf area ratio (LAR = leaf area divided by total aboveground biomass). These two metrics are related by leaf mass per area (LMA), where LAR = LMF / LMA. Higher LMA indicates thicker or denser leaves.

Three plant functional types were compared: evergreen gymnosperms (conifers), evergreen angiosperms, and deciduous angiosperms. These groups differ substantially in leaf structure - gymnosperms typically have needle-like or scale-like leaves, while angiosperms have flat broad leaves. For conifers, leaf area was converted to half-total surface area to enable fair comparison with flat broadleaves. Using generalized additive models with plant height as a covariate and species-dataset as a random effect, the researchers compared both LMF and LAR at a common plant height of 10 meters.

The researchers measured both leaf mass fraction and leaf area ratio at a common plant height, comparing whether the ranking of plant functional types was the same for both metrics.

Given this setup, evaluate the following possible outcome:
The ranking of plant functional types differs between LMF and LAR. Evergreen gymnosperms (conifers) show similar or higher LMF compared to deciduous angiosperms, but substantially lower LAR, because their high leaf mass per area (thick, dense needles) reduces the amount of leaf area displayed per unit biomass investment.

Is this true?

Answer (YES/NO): NO